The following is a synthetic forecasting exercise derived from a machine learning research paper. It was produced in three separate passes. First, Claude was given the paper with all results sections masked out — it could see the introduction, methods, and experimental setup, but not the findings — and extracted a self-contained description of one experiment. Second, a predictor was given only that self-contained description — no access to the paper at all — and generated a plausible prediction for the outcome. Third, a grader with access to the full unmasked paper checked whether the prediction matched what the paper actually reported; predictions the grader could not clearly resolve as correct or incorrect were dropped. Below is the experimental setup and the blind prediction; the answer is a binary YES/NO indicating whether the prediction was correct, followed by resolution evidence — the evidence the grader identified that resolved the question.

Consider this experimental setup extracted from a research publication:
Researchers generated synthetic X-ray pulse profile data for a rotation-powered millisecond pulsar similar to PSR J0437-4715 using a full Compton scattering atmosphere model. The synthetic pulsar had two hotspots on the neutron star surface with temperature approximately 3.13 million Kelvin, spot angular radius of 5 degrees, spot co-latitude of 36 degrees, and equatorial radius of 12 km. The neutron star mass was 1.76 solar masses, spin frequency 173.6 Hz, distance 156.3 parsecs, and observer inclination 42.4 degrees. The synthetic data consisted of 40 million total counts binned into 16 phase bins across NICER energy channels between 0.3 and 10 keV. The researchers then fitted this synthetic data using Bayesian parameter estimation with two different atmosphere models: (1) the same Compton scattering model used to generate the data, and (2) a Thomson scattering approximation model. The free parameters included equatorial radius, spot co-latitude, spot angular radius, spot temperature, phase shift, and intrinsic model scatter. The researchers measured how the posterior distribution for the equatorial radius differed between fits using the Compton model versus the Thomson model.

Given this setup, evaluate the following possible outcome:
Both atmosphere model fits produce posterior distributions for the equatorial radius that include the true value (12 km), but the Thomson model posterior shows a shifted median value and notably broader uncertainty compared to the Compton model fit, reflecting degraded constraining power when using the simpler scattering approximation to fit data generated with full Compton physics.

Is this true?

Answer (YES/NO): NO